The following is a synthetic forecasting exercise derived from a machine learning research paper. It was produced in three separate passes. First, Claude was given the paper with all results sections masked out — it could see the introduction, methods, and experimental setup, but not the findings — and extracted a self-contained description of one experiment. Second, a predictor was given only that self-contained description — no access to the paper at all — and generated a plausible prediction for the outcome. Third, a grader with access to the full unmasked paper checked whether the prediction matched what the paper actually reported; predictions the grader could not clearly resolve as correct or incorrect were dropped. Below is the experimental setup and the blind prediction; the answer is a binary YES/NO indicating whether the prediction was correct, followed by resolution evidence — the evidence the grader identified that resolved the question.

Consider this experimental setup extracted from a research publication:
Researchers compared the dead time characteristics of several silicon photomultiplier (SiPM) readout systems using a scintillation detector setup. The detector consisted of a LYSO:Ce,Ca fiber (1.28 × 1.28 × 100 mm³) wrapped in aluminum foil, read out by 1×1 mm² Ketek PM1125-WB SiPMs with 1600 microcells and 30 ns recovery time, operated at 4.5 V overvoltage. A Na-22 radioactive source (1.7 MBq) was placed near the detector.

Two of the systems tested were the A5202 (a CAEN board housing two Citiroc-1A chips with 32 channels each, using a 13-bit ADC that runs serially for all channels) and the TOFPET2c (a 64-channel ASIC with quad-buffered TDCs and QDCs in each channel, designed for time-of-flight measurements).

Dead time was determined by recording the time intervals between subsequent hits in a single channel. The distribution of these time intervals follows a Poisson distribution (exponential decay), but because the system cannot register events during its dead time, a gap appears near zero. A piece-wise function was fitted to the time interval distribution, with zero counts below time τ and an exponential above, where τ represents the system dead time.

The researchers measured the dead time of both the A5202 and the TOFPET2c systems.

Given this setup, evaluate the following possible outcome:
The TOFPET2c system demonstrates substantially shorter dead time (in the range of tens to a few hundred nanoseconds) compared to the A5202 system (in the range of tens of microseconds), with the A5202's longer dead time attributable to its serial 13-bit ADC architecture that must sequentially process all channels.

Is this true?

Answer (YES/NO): YES